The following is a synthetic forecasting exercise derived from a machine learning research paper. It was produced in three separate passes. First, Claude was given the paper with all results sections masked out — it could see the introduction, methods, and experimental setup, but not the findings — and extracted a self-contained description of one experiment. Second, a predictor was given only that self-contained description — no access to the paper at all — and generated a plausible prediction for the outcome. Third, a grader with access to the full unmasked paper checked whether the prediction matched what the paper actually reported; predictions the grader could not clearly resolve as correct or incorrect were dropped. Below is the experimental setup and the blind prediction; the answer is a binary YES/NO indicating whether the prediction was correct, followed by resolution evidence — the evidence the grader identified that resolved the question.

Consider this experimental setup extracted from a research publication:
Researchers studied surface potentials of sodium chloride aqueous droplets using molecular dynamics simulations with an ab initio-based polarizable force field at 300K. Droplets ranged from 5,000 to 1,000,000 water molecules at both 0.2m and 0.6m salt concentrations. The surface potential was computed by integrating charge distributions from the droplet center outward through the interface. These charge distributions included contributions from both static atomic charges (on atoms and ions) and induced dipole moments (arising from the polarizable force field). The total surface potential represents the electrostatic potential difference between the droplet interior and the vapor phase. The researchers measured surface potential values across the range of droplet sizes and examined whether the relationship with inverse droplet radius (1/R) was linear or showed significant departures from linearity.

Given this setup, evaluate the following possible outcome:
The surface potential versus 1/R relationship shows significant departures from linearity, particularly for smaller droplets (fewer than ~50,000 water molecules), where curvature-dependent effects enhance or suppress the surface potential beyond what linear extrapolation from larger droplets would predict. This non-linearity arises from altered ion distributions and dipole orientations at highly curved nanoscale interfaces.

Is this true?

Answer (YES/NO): NO